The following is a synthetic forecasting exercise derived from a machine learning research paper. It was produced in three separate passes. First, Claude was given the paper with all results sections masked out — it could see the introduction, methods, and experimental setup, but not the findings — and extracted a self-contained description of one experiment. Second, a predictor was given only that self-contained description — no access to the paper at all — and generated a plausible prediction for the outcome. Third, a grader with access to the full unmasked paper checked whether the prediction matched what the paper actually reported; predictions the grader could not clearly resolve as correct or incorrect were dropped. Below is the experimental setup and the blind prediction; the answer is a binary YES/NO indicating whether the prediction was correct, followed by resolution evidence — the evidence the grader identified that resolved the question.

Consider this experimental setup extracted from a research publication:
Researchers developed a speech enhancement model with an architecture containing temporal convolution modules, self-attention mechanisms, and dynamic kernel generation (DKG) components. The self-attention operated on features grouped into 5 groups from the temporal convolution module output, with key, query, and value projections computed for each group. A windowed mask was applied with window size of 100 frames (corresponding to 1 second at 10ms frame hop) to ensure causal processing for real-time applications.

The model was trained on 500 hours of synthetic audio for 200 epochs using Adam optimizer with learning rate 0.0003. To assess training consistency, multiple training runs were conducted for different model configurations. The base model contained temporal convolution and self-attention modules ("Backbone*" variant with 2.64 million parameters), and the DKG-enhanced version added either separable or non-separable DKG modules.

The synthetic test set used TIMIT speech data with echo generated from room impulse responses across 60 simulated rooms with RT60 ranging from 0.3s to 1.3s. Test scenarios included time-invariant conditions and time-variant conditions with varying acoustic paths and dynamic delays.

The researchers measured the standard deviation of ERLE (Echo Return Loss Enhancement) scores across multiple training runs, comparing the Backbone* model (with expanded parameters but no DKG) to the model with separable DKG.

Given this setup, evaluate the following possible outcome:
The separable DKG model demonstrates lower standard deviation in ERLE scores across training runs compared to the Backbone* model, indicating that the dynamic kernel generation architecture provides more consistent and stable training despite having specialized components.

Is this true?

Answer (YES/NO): NO